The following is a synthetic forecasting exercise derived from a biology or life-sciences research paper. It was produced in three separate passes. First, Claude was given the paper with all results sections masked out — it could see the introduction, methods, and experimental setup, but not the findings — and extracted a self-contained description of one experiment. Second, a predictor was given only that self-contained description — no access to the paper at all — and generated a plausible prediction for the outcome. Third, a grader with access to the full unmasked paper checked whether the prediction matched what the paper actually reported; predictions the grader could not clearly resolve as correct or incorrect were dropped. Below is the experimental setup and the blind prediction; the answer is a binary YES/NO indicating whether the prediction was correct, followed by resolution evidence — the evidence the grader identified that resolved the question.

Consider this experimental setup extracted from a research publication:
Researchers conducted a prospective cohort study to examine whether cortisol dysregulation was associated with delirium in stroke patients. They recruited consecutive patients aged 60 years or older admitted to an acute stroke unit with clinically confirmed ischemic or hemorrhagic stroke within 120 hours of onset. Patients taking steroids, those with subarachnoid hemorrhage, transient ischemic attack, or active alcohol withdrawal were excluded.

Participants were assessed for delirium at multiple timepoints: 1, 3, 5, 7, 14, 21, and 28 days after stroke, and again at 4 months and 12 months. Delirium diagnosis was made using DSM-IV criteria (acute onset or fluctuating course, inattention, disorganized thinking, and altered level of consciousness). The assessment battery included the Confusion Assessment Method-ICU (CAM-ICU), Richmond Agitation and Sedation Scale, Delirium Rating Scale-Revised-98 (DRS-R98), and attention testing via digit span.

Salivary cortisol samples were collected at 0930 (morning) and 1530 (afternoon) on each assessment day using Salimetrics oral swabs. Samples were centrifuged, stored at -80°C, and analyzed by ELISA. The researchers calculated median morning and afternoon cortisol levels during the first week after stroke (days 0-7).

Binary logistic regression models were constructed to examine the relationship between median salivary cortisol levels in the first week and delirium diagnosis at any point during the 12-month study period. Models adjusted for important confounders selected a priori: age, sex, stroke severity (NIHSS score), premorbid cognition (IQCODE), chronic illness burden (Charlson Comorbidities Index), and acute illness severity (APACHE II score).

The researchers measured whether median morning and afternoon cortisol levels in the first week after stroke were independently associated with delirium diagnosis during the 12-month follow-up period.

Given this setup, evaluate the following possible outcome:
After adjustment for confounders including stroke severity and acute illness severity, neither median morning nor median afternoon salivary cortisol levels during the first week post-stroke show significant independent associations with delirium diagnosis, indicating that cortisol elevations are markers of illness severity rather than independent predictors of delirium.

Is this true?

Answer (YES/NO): YES